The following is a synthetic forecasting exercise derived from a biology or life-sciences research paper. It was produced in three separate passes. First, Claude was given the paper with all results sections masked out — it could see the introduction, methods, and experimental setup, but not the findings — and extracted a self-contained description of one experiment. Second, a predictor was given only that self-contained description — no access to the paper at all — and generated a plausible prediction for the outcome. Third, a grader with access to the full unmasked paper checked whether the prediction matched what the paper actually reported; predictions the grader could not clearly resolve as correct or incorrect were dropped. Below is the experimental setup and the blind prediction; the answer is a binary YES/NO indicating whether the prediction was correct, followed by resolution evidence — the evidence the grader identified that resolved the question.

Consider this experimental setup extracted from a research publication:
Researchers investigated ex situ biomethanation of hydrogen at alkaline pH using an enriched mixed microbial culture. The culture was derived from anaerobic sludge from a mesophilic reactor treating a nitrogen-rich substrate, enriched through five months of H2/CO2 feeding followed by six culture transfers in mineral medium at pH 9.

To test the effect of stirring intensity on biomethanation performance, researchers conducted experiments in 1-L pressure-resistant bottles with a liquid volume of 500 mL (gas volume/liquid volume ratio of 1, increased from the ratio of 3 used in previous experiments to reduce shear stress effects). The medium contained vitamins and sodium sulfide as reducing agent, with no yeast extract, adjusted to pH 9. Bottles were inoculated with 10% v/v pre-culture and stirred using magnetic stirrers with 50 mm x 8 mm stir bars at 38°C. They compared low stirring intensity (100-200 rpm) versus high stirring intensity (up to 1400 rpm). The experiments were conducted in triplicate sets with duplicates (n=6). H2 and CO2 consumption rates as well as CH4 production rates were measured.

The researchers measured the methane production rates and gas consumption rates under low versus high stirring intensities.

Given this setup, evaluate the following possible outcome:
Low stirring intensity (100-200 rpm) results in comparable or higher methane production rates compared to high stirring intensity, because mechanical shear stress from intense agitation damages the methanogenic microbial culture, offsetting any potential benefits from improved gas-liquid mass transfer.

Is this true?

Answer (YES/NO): NO